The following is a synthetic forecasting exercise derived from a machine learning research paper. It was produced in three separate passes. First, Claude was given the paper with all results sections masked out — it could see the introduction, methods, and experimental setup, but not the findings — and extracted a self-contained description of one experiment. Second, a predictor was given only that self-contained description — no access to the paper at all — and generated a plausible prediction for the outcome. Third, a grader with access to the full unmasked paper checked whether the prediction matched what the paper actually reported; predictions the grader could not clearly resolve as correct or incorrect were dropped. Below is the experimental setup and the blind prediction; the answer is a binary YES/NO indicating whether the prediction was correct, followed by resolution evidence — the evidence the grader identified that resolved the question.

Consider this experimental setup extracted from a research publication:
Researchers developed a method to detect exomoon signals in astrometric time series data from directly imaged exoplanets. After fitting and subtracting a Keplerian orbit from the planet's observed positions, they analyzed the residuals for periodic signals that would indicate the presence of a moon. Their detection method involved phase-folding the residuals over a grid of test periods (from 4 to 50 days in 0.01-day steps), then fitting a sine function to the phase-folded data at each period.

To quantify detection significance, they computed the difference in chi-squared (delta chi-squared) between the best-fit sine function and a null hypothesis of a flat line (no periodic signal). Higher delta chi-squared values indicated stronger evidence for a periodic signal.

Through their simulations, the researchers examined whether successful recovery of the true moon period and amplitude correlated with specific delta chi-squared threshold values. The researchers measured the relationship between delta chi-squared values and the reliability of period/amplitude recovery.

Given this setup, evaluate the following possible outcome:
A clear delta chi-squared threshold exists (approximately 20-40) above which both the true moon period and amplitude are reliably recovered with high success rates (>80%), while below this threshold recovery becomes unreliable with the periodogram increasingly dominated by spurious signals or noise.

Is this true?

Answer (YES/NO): NO